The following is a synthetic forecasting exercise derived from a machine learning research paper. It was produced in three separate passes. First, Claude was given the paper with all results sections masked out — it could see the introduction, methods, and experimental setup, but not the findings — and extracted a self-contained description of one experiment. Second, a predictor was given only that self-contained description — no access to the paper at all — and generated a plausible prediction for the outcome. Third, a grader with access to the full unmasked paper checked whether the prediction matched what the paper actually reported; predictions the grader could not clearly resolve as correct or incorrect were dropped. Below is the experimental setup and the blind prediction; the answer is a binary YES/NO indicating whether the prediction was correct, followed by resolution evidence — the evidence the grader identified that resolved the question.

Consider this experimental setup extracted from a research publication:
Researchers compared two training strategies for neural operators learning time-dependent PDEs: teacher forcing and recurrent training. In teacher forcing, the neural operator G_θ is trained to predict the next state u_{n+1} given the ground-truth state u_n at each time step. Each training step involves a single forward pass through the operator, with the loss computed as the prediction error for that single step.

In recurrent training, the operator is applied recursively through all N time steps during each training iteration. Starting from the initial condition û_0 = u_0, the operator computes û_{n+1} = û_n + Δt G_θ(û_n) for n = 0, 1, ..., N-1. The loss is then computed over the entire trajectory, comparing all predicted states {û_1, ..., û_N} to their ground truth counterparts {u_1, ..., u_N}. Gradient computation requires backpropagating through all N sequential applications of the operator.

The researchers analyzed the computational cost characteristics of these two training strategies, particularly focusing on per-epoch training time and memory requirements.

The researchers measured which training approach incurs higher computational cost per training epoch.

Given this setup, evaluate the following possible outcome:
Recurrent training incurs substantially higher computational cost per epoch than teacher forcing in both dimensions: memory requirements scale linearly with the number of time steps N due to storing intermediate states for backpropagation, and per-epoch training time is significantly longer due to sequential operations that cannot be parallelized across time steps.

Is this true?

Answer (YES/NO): YES